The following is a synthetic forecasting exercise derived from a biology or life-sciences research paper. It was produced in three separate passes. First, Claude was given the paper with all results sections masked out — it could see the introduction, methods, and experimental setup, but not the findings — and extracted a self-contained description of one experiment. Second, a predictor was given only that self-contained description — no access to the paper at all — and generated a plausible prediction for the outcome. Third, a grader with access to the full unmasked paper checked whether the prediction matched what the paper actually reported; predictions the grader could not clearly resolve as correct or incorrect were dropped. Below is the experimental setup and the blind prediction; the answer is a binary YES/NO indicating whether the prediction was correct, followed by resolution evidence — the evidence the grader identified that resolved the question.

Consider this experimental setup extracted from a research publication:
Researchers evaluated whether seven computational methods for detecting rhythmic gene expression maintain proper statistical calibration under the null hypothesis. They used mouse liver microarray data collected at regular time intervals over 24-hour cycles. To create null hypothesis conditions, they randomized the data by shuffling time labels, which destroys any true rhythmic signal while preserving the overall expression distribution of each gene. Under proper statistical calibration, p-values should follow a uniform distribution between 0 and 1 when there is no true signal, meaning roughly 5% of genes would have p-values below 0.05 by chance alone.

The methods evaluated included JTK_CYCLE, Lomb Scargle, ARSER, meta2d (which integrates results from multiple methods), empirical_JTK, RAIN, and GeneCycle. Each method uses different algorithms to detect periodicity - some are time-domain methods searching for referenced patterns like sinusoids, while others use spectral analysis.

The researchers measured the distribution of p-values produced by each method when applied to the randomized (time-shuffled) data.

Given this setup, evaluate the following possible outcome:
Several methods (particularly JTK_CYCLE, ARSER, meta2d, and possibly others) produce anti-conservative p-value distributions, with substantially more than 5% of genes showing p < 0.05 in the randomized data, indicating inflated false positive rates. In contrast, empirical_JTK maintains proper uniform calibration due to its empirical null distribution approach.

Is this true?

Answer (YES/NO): NO